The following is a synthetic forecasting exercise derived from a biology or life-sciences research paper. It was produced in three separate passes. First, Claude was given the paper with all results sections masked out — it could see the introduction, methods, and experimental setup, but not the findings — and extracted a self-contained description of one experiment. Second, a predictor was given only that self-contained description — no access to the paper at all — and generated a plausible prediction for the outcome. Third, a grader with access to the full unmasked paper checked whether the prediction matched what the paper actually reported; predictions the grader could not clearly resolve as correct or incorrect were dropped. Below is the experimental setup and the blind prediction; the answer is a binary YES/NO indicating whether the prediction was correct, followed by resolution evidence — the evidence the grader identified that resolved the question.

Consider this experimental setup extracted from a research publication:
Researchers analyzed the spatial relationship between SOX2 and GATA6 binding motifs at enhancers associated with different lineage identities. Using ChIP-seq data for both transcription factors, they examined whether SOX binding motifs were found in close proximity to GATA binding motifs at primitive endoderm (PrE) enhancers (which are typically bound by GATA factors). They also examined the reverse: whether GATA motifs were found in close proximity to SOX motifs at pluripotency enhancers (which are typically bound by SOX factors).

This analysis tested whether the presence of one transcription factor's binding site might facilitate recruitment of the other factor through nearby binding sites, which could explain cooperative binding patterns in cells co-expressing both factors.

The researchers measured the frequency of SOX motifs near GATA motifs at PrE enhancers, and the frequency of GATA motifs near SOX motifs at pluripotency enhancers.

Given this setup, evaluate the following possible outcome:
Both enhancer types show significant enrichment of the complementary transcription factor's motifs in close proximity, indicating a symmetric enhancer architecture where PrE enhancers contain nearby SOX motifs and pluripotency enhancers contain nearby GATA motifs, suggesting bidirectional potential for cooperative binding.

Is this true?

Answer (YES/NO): NO